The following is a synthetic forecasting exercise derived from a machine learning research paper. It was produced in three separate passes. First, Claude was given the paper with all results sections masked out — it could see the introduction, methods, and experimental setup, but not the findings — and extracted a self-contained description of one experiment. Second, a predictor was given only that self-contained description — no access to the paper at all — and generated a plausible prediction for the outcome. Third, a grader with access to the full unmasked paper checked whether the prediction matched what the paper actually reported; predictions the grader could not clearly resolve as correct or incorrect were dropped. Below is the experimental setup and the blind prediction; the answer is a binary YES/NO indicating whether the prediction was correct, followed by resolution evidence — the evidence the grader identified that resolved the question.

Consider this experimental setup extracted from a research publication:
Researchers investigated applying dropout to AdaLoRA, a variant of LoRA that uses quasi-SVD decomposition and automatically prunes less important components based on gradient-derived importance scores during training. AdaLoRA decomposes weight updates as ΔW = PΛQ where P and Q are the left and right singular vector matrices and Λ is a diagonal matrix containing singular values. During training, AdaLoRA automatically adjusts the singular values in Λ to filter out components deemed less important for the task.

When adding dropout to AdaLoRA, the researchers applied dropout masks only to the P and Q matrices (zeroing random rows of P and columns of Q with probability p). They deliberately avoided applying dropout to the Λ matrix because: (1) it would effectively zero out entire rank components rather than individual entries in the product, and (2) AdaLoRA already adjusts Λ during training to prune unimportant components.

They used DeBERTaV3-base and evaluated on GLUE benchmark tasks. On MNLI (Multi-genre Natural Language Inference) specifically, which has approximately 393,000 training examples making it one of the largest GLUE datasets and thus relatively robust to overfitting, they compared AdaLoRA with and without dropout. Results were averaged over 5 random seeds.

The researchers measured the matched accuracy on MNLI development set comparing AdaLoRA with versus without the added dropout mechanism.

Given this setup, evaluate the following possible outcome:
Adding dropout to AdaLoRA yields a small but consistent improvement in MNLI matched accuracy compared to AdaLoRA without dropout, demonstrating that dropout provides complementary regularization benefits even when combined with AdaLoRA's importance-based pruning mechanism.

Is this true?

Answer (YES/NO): NO